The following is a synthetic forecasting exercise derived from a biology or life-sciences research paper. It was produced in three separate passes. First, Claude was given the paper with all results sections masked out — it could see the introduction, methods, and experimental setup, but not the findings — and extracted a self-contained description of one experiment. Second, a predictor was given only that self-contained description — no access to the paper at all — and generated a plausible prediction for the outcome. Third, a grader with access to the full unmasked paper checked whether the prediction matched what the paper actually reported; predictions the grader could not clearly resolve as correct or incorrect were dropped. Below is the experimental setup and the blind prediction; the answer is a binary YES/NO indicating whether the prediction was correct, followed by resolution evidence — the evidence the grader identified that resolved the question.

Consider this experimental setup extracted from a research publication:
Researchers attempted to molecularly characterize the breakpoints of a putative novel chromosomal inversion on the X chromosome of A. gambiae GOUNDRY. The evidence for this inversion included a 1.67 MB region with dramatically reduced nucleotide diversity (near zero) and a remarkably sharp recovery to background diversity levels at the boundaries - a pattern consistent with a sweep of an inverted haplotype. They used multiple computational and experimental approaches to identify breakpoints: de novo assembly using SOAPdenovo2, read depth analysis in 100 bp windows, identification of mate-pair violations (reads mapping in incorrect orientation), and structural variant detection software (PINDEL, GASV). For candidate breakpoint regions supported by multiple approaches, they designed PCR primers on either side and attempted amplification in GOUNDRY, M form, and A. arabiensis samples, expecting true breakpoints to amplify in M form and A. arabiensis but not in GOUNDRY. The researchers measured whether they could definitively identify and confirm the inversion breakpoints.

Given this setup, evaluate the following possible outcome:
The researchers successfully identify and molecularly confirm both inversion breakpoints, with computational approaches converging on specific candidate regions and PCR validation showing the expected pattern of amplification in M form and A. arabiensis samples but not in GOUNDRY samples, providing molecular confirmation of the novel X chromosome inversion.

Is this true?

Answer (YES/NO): NO